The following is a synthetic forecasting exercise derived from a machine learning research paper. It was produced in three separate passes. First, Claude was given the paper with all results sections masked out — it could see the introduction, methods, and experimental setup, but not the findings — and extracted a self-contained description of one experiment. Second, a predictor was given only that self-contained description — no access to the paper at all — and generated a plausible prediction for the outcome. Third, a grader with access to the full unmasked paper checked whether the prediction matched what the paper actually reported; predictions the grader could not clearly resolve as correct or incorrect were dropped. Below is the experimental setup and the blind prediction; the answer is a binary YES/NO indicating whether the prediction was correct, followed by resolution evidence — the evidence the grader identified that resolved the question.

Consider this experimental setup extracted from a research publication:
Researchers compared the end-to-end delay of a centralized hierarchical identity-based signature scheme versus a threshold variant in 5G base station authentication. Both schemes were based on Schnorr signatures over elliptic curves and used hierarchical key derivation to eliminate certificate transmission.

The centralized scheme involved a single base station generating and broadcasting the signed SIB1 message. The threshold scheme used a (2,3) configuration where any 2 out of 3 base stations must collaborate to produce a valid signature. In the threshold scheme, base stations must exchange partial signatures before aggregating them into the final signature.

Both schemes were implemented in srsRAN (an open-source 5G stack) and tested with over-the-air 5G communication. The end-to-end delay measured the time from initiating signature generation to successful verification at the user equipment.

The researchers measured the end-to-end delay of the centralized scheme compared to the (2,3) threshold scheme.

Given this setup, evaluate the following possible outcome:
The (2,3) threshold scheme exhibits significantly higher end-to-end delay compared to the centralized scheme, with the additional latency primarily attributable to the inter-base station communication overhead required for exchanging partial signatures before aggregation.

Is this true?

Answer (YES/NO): NO